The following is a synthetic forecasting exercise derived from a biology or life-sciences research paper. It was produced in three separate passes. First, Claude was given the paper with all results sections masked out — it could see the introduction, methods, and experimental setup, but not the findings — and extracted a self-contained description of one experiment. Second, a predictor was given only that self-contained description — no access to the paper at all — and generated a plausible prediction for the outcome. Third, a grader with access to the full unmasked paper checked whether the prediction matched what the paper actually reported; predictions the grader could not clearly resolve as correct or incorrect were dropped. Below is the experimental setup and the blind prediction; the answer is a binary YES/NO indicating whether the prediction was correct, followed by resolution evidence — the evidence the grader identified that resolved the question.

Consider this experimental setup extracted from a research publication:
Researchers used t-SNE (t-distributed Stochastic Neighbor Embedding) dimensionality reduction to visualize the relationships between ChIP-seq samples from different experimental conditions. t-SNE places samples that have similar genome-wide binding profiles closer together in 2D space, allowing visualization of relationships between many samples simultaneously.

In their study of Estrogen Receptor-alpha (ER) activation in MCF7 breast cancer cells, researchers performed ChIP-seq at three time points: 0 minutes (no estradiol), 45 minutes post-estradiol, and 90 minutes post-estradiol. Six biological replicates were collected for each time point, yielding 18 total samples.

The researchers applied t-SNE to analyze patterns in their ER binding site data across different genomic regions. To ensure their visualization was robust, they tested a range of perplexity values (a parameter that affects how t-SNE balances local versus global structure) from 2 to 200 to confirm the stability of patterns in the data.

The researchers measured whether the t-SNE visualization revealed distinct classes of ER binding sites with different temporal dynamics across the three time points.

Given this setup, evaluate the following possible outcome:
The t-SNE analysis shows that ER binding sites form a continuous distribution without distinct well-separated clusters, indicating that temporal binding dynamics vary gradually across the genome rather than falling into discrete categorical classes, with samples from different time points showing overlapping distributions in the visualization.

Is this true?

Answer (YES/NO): NO